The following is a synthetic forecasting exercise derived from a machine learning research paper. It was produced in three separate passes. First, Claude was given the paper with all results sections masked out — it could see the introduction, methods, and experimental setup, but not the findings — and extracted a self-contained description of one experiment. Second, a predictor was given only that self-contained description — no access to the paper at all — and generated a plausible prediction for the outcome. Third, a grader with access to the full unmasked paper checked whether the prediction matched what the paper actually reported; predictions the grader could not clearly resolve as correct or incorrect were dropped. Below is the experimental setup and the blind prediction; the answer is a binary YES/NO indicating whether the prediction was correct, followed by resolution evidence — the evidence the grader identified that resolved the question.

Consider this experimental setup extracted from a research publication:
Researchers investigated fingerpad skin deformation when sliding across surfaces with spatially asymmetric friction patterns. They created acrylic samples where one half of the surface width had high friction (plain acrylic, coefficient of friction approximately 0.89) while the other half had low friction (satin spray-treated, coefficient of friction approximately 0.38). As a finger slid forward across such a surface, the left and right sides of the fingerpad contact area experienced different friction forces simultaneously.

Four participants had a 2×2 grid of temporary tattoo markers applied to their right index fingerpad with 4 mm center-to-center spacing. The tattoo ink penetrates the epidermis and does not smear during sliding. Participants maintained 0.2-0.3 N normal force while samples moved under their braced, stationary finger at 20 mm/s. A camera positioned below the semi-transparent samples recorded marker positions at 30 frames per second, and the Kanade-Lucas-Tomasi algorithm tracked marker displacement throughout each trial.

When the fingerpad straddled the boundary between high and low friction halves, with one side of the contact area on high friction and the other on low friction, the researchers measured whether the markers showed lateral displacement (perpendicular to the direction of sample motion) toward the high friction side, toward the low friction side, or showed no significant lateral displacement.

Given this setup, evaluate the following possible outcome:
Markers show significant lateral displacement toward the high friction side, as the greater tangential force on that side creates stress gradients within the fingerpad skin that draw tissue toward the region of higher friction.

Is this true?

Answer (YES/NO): NO